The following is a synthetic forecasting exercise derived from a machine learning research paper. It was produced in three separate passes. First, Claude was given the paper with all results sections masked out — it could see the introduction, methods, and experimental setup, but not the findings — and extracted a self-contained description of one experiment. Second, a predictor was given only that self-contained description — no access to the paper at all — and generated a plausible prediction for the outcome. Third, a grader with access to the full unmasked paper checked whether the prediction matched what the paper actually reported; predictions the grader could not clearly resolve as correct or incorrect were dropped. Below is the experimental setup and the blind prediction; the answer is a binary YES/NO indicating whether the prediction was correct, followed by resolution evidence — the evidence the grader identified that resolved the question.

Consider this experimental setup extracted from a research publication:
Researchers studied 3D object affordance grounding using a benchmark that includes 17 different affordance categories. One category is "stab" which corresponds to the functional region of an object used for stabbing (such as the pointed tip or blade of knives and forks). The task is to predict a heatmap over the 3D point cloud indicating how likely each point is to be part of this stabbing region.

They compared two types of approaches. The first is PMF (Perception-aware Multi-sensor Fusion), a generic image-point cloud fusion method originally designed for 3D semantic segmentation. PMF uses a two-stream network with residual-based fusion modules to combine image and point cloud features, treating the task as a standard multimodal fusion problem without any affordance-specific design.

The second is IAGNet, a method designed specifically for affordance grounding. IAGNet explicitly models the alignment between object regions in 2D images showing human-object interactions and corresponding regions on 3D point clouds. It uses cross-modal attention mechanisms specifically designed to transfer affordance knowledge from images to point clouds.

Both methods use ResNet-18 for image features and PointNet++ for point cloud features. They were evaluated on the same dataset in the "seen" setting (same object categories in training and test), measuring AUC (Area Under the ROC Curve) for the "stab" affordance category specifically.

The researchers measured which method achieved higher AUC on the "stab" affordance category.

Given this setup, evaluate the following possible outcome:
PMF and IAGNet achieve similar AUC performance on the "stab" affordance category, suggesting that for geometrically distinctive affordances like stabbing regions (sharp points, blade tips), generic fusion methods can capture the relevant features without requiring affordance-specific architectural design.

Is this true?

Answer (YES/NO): NO